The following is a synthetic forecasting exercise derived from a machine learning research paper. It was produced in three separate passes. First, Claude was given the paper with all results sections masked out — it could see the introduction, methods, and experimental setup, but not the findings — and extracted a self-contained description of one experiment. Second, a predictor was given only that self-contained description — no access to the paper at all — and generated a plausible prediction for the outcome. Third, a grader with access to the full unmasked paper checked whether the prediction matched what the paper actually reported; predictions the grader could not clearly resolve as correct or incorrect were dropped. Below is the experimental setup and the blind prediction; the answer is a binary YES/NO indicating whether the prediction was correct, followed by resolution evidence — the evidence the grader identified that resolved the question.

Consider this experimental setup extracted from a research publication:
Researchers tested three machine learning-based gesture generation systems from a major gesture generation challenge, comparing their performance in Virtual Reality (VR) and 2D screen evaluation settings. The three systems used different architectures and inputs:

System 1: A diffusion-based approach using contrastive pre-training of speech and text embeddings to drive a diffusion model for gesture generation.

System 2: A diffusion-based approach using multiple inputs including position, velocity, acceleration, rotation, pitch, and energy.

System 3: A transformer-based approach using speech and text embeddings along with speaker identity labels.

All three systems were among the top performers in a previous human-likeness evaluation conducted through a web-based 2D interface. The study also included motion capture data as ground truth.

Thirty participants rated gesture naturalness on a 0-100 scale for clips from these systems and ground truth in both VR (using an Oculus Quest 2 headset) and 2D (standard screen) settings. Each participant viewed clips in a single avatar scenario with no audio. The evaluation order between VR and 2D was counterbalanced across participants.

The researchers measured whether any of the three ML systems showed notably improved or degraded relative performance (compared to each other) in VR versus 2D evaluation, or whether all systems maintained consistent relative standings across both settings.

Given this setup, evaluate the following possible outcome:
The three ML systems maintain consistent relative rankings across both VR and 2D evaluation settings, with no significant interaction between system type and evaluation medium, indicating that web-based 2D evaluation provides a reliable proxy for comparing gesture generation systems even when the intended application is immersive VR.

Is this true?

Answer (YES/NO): YES